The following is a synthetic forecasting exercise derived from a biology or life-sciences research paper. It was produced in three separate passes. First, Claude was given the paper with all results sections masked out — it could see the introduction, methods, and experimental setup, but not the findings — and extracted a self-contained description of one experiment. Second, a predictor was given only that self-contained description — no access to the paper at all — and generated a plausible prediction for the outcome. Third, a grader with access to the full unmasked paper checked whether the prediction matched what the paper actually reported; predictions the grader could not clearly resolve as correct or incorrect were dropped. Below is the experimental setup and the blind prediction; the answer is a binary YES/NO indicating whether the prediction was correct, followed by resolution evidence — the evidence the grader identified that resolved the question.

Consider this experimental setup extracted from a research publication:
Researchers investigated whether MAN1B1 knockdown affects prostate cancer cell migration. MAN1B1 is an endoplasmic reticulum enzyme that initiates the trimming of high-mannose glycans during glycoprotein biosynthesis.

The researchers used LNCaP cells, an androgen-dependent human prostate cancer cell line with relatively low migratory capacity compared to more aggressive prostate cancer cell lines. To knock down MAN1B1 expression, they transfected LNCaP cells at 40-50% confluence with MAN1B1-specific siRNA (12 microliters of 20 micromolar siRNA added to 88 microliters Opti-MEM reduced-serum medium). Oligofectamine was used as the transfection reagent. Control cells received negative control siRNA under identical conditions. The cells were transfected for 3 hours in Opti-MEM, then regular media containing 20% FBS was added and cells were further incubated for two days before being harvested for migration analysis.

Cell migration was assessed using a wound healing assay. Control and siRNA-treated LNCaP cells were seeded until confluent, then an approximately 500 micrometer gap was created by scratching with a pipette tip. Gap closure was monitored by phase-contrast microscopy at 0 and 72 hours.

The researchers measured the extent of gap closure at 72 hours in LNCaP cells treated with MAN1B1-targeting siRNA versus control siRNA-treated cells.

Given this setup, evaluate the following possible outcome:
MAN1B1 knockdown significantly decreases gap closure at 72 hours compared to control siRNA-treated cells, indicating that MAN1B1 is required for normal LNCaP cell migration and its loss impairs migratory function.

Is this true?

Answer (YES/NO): NO